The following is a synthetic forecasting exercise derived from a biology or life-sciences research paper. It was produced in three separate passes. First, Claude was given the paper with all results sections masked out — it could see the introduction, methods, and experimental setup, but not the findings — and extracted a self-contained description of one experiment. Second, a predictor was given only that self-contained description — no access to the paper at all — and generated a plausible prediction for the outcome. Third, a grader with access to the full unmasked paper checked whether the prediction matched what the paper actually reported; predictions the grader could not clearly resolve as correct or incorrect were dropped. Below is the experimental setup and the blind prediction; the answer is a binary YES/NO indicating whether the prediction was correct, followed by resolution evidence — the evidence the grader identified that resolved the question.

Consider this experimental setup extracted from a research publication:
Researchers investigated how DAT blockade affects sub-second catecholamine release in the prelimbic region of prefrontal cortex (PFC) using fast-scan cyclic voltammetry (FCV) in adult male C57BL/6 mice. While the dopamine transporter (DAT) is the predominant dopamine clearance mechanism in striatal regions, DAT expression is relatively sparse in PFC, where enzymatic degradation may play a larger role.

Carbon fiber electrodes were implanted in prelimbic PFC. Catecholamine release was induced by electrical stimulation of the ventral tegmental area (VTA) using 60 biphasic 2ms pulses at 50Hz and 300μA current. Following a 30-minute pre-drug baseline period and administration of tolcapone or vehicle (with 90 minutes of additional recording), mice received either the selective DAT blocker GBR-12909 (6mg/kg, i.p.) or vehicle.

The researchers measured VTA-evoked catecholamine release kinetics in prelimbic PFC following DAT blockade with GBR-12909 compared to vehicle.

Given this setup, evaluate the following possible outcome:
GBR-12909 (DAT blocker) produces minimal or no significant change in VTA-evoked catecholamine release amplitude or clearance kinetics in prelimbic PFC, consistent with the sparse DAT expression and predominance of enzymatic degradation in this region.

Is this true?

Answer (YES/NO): YES